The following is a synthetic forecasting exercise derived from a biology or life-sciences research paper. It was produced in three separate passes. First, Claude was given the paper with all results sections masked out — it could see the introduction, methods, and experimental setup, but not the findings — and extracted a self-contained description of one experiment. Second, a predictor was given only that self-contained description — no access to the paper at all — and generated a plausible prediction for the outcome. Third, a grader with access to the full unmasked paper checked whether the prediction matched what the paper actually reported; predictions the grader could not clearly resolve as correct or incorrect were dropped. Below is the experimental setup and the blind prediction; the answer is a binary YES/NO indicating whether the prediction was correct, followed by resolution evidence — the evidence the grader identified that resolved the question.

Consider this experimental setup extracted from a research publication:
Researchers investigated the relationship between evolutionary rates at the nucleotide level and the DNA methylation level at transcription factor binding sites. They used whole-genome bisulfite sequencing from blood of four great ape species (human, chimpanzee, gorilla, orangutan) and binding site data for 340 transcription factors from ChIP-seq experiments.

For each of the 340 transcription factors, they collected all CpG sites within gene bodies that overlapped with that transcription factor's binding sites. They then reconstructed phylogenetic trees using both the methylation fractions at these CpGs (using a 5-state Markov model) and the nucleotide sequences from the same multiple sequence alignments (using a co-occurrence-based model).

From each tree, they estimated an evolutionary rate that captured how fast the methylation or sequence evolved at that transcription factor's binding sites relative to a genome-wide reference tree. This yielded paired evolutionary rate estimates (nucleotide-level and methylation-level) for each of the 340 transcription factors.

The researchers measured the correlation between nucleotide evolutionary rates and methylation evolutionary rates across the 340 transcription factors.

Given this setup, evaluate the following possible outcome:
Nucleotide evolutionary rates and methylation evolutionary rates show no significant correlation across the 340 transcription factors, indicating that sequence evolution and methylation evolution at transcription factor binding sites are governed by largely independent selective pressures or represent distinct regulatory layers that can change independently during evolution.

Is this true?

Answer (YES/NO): NO